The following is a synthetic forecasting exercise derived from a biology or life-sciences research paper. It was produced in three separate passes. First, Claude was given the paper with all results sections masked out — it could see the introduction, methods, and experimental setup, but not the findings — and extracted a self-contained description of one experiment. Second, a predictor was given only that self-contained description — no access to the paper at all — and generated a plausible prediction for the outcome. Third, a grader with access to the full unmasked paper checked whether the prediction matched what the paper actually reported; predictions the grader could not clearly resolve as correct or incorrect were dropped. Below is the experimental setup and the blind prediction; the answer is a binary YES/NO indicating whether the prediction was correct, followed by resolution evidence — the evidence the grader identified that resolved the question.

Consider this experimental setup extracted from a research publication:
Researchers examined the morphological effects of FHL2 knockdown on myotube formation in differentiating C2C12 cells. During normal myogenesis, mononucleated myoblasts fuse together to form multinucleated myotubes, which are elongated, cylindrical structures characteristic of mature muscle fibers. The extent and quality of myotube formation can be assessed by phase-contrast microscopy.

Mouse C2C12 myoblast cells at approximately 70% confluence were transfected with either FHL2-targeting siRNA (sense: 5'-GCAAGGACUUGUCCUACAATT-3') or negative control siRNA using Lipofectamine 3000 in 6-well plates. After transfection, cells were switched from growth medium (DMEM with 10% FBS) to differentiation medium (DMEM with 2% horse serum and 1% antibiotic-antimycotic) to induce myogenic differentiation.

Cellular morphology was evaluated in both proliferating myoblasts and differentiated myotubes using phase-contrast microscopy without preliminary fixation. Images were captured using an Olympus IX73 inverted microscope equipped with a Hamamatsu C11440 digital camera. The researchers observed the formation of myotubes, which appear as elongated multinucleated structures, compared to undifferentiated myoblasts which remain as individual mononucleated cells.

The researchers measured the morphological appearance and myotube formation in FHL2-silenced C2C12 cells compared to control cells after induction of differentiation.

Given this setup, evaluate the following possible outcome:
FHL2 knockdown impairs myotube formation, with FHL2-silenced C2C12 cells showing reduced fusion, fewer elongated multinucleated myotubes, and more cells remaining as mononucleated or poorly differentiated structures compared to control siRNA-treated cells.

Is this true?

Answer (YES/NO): YES